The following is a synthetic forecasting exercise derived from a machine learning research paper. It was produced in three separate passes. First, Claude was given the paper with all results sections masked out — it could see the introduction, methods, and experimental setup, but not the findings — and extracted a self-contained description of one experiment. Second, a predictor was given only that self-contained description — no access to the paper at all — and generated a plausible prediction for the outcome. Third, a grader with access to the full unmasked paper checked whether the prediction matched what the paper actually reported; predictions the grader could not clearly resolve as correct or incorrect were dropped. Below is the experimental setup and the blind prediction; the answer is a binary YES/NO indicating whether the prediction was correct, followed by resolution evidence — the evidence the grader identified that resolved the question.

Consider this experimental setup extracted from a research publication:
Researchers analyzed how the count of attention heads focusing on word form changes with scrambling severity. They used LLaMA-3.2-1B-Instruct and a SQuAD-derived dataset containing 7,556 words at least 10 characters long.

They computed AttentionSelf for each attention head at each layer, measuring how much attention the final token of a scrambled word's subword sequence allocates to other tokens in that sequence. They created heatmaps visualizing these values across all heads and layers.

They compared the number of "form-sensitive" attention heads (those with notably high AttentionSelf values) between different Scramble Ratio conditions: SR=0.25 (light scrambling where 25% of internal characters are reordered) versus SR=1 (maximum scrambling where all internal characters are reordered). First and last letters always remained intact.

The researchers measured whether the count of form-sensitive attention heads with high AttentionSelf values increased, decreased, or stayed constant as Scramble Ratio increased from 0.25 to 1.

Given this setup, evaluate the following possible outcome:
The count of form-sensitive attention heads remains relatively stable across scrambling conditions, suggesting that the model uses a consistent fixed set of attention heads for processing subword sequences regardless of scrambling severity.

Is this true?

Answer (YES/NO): NO